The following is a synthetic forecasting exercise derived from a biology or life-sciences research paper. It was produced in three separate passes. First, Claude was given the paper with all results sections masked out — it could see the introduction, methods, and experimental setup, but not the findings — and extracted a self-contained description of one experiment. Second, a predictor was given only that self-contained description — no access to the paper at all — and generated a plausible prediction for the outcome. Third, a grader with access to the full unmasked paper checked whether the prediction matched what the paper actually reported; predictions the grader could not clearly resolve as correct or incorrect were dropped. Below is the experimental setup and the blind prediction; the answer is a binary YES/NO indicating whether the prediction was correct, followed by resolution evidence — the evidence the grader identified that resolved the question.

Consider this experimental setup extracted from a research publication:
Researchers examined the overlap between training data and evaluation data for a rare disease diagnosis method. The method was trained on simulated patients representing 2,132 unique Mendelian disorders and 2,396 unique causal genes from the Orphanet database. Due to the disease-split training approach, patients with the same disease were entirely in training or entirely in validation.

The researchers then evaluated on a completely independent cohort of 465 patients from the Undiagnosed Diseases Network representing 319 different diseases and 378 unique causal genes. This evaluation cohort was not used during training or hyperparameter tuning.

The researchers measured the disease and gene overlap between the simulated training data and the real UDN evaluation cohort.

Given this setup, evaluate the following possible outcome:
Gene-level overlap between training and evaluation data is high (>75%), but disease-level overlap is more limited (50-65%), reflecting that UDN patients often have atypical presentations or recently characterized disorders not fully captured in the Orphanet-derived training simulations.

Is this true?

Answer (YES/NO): NO